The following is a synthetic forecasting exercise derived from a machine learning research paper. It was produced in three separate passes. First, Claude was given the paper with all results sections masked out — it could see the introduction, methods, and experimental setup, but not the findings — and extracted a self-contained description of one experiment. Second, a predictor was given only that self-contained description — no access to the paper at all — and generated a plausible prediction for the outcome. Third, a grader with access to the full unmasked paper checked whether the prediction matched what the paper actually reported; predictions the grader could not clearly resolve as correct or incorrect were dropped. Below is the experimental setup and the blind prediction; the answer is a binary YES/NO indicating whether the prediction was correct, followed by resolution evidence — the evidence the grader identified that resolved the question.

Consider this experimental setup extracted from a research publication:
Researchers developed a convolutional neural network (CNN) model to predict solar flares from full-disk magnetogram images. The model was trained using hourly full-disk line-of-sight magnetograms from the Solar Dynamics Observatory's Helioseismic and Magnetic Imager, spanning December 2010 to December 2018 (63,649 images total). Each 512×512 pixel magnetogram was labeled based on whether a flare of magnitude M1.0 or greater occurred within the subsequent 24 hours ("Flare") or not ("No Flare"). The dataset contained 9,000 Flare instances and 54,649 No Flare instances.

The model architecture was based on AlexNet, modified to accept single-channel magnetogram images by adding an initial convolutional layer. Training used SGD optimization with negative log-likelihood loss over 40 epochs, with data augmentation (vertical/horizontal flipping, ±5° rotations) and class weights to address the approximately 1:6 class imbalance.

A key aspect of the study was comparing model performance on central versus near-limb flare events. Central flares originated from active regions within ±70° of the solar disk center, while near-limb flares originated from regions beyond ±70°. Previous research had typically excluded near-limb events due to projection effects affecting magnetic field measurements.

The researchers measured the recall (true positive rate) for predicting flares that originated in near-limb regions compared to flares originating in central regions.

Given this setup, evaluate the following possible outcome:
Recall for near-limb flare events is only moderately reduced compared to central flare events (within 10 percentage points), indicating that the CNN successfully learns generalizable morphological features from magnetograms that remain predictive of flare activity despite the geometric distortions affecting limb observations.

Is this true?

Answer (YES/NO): NO